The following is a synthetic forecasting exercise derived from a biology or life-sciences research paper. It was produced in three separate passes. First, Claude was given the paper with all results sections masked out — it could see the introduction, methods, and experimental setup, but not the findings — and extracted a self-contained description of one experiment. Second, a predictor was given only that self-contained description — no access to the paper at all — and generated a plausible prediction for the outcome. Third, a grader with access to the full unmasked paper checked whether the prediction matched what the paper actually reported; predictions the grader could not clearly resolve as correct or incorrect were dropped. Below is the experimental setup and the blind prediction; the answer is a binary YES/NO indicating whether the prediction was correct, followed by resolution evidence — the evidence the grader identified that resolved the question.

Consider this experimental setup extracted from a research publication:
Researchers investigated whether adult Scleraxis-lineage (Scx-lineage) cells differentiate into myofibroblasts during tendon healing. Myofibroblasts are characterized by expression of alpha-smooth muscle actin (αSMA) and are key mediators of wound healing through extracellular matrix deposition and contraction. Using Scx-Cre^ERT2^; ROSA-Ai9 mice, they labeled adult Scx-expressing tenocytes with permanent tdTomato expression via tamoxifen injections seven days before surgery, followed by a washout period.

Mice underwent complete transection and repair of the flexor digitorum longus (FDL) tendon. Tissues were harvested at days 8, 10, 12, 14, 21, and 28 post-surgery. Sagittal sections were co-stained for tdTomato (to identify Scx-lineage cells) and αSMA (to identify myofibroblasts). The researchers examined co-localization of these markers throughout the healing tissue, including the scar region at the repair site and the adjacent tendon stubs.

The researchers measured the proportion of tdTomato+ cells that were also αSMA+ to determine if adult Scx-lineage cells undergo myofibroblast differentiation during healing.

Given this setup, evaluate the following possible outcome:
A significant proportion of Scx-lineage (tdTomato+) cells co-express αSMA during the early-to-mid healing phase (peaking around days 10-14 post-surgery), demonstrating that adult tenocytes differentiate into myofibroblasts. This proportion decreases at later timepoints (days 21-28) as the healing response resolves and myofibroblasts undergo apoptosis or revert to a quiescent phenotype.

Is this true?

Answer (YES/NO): NO